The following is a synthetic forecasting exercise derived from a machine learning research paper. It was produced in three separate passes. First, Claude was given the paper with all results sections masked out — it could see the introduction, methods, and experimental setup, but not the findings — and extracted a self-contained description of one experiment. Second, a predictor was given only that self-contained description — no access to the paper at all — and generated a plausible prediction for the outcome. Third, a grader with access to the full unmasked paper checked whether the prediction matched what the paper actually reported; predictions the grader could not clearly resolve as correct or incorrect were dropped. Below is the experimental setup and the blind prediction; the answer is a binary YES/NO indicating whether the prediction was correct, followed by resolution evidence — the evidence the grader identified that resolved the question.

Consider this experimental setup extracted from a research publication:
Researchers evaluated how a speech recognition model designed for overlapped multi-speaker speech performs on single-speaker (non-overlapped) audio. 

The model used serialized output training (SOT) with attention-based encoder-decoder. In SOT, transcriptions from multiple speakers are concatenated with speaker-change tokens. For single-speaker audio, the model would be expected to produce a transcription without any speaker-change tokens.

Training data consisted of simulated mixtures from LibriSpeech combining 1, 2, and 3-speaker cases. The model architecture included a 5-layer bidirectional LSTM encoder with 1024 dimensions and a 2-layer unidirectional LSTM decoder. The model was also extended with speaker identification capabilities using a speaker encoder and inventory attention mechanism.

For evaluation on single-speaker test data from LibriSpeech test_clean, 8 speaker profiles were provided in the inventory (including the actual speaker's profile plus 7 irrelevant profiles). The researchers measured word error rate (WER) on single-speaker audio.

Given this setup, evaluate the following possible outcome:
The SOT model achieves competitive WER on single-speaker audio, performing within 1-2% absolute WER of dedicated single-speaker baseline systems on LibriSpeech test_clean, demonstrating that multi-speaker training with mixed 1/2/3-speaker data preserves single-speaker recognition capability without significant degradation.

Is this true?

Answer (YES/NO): YES